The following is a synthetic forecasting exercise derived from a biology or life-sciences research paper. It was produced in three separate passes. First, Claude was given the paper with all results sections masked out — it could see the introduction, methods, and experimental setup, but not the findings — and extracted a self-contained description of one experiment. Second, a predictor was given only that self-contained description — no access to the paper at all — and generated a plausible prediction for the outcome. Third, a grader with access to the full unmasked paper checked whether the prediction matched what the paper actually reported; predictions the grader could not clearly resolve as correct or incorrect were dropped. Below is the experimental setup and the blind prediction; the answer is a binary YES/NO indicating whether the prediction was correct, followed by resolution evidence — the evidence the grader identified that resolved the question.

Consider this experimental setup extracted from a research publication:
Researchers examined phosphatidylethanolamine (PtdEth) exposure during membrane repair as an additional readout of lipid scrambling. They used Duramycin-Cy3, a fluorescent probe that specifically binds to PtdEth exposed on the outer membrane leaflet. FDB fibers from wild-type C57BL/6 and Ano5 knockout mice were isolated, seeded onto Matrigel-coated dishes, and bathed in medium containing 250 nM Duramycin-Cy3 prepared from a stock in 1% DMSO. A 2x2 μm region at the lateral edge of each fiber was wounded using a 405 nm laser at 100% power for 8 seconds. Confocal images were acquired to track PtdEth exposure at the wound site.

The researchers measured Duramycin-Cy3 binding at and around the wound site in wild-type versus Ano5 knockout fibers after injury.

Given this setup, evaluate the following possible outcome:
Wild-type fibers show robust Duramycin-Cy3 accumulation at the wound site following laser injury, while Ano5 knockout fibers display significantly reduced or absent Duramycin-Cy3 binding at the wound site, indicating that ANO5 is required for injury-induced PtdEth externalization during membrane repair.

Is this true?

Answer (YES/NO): NO